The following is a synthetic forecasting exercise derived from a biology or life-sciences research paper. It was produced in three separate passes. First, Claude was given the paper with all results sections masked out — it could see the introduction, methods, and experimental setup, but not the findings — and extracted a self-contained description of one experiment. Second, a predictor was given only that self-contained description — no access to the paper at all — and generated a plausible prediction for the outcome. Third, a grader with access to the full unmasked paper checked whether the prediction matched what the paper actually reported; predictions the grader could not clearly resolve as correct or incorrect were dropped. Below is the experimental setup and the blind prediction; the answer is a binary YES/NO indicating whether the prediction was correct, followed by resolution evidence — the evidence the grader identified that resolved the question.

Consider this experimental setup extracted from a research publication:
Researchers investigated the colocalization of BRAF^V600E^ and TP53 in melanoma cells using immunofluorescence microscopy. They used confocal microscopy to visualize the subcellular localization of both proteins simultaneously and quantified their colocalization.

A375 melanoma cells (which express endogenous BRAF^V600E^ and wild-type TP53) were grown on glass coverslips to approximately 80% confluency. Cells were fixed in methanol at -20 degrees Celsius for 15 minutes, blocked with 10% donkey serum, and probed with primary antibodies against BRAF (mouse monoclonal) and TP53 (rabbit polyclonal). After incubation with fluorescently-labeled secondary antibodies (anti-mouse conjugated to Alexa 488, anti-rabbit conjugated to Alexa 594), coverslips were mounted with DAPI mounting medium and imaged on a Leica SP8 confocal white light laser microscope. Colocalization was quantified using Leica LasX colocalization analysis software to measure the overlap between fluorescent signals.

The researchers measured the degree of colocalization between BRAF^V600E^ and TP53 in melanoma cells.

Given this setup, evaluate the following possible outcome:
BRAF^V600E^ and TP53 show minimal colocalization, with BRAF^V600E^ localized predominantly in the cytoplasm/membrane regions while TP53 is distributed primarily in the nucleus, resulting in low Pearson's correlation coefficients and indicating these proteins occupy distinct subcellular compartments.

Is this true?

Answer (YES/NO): NO